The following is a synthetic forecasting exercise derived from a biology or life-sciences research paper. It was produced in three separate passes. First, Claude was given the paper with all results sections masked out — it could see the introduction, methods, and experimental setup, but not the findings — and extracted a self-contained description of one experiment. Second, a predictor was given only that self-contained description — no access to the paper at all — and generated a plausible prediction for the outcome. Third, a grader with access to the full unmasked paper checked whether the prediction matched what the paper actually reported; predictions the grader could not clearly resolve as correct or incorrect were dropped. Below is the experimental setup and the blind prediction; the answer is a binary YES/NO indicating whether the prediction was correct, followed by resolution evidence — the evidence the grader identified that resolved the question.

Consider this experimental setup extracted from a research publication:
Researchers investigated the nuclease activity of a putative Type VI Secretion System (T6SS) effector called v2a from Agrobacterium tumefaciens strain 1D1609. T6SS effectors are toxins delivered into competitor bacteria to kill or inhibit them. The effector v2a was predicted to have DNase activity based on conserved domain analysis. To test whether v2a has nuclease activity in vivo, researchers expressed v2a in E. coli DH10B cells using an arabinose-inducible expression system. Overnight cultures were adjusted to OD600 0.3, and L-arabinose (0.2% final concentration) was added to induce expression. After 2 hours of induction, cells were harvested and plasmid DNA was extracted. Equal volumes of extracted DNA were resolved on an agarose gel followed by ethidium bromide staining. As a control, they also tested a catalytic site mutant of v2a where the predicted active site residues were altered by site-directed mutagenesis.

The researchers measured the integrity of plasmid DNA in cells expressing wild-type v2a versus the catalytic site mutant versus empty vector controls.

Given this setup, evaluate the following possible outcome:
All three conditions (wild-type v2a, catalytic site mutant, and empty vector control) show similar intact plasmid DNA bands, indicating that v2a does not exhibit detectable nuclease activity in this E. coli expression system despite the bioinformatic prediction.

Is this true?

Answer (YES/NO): NO